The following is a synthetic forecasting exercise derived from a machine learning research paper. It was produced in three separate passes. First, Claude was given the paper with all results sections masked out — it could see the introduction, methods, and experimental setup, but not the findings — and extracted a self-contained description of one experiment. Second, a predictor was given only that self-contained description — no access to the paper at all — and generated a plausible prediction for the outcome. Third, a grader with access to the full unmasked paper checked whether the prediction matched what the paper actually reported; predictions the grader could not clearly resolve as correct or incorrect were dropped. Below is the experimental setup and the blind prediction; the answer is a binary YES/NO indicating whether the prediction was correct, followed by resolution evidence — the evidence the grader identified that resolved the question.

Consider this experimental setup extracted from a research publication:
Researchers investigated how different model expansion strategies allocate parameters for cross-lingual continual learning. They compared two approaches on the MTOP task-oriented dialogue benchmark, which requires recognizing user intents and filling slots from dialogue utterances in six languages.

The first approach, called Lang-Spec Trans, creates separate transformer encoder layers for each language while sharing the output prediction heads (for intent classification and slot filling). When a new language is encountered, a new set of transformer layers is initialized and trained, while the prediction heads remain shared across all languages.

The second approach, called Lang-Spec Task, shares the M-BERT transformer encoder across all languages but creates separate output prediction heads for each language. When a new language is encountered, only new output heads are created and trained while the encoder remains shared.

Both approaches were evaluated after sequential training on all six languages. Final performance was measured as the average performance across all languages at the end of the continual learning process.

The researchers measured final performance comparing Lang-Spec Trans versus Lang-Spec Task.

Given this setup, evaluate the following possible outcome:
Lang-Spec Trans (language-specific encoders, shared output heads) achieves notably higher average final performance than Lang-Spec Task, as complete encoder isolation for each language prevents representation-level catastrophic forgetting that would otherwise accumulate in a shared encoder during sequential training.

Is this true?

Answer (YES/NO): YES